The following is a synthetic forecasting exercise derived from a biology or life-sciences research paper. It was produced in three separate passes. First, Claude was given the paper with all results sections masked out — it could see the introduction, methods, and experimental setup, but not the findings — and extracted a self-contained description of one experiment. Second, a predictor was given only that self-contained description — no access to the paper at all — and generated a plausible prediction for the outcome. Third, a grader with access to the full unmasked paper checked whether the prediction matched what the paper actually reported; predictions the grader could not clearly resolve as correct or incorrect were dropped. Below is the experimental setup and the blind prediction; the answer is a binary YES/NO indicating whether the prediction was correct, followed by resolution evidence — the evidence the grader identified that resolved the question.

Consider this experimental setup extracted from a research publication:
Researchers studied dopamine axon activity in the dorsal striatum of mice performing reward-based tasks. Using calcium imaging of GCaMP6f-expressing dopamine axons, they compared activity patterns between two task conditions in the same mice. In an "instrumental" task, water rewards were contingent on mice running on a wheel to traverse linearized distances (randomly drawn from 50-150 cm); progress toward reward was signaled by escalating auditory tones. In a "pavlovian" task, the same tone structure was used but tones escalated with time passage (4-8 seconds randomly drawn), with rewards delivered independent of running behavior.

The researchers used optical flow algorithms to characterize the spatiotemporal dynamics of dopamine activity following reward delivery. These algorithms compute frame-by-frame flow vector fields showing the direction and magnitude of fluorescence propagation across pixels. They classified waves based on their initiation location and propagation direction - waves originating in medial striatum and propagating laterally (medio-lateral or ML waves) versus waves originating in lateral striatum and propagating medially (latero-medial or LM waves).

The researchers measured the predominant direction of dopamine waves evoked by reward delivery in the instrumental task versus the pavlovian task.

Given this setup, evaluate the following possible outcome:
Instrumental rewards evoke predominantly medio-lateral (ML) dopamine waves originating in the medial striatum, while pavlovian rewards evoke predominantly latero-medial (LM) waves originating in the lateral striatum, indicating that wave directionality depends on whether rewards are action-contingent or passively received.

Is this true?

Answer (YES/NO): YES